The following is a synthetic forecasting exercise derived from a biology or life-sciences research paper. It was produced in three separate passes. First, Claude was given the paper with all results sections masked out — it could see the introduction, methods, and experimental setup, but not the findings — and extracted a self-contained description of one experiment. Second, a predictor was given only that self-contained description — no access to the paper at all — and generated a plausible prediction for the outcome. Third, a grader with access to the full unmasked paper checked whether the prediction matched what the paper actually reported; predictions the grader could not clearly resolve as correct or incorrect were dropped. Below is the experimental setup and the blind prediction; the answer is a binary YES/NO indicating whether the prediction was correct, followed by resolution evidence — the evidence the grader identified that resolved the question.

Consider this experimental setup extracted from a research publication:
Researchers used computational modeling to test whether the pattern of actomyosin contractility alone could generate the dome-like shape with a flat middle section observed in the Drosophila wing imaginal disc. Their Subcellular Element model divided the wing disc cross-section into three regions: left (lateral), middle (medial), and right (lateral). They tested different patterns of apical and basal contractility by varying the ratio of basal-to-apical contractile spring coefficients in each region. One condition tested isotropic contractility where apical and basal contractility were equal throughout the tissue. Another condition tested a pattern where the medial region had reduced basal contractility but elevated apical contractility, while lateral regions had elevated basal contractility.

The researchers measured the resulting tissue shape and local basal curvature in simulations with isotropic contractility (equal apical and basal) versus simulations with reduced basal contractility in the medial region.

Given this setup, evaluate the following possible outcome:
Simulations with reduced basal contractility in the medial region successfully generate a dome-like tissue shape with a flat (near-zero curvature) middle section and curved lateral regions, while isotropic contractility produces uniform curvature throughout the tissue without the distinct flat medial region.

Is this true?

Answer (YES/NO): YES